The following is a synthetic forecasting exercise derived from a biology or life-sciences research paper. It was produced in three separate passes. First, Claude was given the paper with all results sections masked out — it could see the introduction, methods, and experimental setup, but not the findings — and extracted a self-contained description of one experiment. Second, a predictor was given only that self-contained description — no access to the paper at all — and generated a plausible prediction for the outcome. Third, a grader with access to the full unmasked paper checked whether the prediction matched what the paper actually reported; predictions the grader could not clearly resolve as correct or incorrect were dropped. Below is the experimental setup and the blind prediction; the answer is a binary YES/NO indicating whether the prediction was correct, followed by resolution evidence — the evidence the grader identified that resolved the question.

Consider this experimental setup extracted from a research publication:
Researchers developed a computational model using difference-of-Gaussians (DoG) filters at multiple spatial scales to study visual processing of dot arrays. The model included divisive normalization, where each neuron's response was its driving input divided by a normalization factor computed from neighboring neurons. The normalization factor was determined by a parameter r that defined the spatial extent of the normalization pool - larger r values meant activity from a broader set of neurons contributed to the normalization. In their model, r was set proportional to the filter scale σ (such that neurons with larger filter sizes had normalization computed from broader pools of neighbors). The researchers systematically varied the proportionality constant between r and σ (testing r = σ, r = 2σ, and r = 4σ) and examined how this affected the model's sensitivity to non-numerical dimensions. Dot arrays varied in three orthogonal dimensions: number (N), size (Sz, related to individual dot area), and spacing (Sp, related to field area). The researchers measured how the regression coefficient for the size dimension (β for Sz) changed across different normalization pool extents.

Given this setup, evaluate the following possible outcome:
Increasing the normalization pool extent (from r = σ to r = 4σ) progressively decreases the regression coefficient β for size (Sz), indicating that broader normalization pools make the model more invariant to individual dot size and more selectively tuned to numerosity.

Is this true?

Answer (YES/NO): NO